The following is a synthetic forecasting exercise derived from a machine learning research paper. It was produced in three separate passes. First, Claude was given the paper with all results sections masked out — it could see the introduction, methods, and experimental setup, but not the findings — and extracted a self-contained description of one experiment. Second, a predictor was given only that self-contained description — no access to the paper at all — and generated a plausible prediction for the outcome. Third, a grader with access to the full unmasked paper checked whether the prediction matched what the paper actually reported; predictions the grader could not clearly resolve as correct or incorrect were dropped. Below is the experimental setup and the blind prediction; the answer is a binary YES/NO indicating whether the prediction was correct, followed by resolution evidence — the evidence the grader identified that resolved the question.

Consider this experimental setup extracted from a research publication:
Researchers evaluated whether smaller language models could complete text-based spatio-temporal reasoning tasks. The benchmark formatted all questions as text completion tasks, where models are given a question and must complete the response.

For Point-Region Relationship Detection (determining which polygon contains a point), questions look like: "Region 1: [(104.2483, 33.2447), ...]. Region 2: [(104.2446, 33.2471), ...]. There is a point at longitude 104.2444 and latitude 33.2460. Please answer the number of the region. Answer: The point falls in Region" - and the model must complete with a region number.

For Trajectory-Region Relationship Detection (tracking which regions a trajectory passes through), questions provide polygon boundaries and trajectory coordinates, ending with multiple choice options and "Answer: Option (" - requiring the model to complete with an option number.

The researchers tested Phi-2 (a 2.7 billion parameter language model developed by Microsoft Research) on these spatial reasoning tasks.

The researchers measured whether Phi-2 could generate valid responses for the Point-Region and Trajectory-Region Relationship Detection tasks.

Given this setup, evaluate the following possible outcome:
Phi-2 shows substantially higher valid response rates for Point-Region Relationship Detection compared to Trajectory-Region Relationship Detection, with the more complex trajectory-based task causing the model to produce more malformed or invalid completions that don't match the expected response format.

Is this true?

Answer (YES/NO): NO